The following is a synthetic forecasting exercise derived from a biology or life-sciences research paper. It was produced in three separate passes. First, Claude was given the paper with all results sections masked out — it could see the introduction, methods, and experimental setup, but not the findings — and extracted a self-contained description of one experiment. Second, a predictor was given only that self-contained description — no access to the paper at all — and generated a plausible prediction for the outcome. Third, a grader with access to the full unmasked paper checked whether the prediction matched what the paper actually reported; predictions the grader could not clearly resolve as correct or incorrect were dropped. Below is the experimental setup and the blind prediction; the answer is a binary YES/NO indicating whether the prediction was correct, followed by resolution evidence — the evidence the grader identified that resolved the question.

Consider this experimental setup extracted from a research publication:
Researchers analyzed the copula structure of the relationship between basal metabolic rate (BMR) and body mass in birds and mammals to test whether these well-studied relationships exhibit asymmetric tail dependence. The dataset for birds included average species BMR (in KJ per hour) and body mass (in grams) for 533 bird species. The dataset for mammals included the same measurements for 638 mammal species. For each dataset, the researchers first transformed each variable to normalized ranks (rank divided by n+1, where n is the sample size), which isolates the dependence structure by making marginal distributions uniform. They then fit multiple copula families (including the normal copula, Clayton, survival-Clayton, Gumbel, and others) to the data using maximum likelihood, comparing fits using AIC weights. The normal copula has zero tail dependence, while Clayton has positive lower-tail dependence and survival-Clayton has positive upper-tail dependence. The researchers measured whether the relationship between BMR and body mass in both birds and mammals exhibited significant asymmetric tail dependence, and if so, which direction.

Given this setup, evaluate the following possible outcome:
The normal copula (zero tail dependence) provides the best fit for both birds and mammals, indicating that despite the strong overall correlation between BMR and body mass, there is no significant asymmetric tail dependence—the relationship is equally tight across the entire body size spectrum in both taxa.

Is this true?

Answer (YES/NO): NO